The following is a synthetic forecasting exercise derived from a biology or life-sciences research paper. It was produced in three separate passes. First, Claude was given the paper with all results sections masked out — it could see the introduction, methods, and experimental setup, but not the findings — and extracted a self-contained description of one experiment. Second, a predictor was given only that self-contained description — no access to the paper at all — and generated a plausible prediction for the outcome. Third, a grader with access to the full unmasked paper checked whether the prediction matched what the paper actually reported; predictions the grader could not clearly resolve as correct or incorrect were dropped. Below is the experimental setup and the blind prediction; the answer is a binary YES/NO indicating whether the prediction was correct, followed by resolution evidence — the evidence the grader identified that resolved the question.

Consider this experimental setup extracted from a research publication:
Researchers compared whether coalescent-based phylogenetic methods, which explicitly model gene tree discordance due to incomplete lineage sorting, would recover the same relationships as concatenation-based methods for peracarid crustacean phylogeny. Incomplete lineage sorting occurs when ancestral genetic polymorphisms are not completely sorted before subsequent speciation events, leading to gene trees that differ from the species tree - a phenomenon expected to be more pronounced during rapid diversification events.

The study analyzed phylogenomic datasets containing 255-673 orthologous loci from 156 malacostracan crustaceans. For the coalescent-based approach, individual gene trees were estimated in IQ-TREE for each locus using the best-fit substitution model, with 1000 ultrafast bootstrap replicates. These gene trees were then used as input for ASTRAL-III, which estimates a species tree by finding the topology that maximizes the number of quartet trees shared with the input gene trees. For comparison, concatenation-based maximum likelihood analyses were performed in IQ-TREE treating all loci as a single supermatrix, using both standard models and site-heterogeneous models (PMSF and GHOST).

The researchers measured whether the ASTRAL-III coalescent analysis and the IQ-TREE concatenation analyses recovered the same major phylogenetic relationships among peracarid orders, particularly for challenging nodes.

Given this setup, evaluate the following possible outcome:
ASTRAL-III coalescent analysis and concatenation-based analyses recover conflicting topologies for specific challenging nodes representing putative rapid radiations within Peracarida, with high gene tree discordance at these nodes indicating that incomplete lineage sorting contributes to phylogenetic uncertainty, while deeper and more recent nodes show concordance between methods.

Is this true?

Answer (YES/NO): NO